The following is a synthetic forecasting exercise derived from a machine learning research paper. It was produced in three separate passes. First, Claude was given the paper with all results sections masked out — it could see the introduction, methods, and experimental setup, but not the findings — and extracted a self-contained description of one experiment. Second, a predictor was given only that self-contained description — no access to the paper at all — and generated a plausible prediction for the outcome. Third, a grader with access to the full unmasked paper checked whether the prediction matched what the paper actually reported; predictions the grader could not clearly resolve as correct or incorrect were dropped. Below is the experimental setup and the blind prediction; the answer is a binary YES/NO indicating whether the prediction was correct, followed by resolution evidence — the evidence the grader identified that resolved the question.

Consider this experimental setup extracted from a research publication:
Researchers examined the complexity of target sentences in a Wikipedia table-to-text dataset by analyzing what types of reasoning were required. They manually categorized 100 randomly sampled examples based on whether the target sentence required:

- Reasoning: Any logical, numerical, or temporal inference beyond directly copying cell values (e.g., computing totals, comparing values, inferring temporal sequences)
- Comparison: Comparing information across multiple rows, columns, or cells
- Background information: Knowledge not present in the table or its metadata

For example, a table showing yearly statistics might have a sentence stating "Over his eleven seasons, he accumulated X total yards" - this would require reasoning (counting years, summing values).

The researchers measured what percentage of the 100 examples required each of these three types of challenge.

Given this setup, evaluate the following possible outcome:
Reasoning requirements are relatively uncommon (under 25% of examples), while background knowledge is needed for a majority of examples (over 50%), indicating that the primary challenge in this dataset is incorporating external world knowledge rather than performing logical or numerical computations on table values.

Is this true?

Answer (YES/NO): NO